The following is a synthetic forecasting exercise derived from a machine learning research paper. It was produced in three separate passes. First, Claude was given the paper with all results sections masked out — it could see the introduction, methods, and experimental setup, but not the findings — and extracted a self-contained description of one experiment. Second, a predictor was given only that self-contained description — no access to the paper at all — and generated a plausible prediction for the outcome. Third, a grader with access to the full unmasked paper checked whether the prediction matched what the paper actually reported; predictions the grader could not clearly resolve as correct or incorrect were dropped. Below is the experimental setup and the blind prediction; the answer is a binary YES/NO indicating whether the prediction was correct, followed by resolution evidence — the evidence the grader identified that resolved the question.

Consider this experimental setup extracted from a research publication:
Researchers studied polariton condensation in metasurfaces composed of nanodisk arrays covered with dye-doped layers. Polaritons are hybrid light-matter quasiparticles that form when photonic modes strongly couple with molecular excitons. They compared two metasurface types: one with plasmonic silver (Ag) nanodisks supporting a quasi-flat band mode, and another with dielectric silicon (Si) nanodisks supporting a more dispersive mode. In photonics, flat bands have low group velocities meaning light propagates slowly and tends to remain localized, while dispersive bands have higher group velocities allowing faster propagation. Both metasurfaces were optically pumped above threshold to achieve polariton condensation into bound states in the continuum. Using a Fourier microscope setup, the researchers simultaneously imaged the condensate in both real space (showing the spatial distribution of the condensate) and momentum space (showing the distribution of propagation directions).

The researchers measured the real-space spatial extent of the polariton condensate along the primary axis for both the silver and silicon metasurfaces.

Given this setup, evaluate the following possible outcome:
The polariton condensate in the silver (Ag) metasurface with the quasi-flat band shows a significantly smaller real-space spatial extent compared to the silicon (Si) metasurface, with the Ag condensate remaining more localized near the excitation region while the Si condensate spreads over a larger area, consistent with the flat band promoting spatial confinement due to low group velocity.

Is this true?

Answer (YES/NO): YES